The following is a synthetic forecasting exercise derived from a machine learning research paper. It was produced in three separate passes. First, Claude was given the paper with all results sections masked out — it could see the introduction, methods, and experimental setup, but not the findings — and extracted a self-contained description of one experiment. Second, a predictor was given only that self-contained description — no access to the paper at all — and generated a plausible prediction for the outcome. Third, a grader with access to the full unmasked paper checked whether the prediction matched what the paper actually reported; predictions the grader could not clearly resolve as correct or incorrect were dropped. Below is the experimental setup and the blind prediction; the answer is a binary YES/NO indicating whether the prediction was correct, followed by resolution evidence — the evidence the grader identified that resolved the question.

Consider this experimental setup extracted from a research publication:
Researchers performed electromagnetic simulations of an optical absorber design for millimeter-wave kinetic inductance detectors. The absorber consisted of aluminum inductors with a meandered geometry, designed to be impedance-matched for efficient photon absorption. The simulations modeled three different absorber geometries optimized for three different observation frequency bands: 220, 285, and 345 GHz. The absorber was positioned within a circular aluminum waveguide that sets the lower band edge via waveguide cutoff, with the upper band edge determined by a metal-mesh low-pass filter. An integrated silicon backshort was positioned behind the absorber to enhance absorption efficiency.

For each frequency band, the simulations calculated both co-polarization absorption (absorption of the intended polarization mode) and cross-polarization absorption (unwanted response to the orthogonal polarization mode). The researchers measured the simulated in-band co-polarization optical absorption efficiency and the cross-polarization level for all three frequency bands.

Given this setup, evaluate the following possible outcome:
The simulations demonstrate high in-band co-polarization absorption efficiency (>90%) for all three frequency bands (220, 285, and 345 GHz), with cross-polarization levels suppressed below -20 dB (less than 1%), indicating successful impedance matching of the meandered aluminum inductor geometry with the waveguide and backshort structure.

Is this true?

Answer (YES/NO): NO